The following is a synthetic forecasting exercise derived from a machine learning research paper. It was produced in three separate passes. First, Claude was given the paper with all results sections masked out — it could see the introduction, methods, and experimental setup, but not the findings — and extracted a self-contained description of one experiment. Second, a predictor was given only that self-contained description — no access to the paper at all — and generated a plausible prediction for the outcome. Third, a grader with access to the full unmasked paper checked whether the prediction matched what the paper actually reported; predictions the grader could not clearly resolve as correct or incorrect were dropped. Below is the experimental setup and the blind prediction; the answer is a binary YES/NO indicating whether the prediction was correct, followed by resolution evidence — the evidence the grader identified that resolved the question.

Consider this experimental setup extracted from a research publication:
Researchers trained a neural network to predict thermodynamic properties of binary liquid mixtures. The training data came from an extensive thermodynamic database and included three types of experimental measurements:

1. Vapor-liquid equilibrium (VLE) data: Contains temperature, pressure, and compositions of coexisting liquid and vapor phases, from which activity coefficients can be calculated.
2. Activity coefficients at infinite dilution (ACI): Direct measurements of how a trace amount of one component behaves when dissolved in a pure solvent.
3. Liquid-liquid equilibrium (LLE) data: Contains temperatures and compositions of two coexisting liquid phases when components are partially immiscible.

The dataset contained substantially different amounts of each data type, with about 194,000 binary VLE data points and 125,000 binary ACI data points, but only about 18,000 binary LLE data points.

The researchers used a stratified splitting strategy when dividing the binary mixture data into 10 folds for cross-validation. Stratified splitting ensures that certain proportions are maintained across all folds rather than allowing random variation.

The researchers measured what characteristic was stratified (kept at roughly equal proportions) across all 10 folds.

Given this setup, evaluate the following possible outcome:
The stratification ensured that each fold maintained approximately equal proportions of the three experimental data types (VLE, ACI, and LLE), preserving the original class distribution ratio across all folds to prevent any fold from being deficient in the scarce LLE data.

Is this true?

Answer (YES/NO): YES